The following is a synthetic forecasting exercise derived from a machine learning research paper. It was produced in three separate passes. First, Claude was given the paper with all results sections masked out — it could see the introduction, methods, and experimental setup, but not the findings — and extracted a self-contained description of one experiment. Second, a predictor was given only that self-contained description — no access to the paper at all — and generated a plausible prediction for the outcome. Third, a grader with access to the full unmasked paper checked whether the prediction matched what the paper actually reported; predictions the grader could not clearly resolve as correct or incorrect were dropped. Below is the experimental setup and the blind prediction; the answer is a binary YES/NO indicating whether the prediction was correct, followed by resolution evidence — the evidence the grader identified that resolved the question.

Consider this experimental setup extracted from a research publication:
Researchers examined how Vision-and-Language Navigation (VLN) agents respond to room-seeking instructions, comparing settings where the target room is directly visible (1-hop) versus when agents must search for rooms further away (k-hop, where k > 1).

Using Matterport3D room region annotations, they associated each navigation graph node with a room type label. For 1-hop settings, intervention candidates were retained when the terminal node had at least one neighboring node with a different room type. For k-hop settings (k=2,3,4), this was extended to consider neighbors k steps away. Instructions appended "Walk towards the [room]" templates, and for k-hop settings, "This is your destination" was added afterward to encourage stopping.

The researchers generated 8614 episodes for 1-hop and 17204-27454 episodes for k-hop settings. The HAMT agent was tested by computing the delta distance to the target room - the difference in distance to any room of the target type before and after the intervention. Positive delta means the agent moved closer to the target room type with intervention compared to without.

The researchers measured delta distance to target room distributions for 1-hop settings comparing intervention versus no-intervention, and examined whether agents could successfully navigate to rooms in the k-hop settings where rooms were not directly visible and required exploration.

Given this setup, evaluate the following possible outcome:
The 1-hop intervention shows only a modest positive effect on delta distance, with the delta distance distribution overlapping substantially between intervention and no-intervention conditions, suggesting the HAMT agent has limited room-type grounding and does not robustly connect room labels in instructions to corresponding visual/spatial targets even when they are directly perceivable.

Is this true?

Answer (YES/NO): YES